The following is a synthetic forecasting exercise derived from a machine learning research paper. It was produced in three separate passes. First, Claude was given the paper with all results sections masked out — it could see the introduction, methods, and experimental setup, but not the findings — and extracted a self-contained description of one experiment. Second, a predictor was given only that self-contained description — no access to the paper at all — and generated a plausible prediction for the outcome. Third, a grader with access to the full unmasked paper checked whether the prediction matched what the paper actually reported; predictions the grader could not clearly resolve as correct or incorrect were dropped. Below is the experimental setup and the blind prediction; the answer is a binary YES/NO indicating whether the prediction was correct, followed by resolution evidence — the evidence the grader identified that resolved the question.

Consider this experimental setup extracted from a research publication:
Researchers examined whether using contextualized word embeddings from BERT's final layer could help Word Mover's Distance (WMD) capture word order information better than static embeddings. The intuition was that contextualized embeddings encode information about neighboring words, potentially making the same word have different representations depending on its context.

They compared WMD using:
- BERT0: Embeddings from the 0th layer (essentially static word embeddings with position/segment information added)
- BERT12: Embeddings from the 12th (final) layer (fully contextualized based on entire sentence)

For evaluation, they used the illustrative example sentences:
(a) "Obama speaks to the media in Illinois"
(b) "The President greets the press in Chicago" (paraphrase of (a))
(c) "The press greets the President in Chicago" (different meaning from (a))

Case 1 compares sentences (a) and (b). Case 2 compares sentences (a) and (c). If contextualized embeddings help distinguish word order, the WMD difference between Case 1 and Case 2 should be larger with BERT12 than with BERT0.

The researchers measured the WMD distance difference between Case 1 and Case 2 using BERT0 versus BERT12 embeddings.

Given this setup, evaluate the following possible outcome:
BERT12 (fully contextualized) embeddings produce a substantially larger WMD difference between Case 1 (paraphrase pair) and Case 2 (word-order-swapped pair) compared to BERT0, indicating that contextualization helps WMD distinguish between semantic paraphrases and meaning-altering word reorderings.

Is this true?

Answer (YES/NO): NO